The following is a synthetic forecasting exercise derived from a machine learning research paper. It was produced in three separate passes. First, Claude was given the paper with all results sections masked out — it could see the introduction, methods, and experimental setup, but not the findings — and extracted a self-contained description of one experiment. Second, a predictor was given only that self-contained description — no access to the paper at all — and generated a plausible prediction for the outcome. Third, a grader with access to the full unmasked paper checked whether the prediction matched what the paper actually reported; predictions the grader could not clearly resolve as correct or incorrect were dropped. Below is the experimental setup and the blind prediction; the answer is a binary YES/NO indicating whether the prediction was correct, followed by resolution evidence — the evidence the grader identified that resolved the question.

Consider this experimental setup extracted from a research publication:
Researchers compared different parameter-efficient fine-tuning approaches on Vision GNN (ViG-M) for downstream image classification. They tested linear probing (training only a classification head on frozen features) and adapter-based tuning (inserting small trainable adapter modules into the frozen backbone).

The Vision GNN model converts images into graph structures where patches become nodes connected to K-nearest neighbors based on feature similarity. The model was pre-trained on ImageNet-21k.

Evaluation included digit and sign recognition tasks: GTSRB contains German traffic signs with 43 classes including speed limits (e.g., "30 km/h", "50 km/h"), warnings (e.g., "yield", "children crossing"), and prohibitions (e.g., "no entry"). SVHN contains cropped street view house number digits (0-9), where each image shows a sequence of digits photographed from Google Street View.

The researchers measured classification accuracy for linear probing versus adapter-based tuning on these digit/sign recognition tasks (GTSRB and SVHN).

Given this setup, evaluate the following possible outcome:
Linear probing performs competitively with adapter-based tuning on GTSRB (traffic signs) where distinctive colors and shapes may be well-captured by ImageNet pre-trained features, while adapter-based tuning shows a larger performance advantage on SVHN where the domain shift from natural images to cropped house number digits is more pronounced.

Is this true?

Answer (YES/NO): NO